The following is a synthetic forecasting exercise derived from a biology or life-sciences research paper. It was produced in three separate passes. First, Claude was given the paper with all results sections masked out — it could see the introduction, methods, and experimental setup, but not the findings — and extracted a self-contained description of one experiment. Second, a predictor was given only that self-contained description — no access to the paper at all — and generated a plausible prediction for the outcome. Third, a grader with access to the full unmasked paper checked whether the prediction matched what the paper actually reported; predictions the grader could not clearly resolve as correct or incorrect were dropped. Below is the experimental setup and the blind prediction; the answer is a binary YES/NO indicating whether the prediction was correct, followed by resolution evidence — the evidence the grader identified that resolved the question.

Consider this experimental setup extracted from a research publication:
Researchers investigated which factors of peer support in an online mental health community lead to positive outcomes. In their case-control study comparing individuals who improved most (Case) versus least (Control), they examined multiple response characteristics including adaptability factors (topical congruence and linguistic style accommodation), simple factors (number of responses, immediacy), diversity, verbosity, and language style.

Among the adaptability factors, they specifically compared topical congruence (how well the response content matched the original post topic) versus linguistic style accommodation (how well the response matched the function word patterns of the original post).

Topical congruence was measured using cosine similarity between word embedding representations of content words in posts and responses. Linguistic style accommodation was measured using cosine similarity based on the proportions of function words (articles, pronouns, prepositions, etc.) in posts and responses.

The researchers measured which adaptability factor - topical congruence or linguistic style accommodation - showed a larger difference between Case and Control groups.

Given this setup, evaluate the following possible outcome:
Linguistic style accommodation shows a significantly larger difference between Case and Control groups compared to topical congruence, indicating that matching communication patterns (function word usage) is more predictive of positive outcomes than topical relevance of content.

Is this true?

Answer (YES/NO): YES